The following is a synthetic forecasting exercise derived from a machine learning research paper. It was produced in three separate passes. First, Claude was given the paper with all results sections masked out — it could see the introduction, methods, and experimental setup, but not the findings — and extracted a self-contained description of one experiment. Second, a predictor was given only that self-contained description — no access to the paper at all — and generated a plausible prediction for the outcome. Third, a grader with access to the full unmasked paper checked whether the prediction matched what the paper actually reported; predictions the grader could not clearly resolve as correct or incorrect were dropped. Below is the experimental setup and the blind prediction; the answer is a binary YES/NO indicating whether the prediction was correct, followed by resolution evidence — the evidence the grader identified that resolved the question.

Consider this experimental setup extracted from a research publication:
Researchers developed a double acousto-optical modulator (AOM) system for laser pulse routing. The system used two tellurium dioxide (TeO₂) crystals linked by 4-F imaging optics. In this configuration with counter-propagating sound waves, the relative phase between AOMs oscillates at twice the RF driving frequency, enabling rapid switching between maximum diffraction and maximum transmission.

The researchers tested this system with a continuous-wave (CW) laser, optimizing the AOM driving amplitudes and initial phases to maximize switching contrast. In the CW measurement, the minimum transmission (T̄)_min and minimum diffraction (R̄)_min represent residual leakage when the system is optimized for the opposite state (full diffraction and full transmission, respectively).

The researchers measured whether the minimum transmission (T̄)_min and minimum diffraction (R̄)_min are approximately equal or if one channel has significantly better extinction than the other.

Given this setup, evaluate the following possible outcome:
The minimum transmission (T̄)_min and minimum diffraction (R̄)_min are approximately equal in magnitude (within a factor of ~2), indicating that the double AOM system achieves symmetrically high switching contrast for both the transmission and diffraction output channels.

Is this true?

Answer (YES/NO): YES